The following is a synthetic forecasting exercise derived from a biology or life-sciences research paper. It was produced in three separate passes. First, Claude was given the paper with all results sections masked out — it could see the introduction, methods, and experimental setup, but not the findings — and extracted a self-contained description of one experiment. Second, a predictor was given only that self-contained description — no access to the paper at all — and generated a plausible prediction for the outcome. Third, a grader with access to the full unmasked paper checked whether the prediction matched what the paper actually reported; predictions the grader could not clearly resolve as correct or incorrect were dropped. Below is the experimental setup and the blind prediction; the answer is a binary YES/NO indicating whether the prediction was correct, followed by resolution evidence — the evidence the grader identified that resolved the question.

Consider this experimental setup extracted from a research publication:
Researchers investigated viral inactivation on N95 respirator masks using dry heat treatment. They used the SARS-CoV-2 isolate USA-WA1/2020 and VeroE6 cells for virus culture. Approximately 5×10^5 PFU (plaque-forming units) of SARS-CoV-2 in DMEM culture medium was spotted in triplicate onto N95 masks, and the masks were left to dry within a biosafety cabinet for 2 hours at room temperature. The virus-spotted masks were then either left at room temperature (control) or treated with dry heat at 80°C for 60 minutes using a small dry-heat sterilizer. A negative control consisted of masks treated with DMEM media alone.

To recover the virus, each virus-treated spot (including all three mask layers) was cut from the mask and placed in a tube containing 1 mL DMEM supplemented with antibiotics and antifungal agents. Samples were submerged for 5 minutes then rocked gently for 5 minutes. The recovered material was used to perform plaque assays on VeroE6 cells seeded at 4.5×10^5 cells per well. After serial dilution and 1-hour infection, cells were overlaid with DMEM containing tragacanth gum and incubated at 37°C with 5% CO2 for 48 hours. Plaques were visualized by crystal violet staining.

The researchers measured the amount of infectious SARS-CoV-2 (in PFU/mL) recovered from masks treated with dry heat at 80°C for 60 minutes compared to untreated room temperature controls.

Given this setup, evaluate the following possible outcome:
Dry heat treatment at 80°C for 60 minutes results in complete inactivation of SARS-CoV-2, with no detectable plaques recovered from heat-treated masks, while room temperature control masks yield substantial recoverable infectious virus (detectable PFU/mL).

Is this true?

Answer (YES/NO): NO